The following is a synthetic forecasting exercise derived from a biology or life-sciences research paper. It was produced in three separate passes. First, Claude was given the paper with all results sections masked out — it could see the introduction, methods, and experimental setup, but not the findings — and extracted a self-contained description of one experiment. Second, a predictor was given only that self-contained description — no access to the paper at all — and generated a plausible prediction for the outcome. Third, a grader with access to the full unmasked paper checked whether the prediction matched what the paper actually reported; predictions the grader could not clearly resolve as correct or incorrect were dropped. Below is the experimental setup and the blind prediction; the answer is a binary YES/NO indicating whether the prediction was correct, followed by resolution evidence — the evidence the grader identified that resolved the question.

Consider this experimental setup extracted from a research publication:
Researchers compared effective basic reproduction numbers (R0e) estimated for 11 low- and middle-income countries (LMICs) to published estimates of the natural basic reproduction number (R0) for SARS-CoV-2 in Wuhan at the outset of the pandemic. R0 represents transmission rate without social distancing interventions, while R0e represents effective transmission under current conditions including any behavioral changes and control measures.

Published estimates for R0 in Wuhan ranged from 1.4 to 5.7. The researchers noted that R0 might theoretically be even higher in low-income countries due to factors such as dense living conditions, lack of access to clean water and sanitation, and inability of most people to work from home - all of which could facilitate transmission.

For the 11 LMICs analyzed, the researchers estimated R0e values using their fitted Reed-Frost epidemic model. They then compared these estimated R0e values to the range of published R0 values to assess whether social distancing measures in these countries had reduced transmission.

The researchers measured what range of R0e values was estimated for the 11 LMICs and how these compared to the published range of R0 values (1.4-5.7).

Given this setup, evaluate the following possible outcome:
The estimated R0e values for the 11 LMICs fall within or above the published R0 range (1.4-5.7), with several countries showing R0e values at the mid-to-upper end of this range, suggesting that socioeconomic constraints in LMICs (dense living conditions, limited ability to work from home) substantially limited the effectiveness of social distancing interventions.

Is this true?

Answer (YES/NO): NO